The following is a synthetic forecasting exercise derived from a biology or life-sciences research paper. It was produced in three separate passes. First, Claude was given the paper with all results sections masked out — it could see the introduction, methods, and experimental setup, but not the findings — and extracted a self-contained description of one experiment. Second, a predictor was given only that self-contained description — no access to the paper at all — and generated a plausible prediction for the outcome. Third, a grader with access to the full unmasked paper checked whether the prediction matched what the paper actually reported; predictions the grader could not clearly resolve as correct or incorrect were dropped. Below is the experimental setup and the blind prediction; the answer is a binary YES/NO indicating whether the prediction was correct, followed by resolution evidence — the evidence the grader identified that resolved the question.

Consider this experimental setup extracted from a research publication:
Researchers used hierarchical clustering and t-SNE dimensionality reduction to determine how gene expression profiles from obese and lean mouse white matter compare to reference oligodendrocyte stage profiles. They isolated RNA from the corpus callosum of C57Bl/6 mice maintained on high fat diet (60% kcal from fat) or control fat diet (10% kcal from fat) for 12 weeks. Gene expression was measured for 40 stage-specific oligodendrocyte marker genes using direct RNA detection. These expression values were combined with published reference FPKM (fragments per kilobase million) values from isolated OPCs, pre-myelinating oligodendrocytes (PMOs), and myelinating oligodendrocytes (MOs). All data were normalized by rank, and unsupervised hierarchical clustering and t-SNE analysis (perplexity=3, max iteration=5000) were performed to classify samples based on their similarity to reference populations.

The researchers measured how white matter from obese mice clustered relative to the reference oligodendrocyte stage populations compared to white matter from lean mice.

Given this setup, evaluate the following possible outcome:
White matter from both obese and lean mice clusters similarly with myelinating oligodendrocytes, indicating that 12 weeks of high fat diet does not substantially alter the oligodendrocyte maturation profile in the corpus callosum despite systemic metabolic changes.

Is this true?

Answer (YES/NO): NO